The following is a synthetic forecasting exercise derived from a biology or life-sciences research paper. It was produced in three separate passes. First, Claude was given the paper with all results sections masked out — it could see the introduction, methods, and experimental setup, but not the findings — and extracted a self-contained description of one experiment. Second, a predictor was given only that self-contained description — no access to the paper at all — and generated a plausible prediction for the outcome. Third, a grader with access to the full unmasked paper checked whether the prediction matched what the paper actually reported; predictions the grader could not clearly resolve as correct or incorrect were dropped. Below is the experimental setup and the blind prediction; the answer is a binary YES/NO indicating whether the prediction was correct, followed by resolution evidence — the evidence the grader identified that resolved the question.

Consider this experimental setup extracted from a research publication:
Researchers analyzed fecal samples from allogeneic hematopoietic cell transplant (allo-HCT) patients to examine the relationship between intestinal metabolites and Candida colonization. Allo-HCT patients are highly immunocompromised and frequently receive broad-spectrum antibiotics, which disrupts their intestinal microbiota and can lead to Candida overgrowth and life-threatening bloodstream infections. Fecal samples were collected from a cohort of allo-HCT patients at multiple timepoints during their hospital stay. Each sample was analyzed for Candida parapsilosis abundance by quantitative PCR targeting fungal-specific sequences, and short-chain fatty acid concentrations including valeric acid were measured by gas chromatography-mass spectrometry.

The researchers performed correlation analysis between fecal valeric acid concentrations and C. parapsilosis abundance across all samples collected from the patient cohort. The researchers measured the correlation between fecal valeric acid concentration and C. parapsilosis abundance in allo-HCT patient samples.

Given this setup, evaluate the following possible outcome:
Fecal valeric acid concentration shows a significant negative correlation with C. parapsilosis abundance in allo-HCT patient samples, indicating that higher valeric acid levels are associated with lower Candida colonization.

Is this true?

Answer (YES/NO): YES